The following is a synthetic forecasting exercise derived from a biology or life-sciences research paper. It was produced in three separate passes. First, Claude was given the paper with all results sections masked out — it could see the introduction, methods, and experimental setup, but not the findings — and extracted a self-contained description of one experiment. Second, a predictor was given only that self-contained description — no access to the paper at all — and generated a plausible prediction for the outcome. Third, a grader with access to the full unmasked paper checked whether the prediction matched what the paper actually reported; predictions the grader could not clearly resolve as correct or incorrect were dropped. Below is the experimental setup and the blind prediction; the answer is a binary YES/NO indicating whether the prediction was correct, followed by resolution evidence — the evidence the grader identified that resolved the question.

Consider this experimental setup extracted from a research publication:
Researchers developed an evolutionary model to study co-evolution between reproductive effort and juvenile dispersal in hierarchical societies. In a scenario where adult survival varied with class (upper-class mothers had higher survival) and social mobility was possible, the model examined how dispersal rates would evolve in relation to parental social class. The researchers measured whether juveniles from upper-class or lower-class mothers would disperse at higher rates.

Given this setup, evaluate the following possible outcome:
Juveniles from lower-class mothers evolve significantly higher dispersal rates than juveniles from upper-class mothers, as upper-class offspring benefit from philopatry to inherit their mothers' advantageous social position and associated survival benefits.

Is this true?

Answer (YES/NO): YES